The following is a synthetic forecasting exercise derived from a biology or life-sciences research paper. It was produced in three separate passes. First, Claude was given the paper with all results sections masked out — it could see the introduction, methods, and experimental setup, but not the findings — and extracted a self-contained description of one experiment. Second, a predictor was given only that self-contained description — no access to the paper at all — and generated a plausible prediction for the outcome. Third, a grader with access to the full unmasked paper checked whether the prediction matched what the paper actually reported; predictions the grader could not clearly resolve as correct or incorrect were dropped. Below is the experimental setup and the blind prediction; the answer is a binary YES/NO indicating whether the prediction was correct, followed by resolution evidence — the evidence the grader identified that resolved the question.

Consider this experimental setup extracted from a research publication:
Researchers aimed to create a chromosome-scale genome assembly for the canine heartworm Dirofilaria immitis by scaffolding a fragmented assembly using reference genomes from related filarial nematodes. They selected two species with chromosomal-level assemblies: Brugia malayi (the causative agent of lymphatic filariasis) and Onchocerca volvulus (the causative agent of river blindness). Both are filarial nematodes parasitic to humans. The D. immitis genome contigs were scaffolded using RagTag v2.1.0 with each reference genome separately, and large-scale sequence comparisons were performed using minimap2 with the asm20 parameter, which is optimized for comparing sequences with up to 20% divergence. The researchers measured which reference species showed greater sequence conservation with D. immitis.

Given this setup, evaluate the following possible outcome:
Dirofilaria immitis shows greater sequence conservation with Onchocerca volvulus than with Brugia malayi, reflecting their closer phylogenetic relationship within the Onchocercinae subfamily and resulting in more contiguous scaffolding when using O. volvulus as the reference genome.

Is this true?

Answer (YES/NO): NO